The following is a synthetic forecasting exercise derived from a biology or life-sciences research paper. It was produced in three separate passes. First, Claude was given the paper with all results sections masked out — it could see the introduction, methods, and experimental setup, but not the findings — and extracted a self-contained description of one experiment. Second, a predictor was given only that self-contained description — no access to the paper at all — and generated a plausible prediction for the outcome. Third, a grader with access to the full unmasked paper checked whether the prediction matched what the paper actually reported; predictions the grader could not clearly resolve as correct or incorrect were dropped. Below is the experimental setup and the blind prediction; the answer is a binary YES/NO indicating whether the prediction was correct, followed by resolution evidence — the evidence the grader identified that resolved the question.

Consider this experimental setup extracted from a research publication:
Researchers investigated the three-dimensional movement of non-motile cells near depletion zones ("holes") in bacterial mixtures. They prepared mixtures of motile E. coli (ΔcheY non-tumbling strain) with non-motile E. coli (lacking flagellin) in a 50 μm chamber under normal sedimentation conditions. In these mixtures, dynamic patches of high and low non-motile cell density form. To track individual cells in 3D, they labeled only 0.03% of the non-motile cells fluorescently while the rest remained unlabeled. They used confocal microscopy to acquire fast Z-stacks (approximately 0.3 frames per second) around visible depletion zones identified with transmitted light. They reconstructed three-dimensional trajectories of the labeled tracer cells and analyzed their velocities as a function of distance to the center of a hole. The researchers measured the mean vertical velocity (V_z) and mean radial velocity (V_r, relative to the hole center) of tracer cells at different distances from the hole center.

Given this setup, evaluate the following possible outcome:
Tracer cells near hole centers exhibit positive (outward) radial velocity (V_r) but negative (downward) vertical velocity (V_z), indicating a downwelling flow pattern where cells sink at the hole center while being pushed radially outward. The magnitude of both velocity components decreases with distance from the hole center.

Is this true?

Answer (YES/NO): YES